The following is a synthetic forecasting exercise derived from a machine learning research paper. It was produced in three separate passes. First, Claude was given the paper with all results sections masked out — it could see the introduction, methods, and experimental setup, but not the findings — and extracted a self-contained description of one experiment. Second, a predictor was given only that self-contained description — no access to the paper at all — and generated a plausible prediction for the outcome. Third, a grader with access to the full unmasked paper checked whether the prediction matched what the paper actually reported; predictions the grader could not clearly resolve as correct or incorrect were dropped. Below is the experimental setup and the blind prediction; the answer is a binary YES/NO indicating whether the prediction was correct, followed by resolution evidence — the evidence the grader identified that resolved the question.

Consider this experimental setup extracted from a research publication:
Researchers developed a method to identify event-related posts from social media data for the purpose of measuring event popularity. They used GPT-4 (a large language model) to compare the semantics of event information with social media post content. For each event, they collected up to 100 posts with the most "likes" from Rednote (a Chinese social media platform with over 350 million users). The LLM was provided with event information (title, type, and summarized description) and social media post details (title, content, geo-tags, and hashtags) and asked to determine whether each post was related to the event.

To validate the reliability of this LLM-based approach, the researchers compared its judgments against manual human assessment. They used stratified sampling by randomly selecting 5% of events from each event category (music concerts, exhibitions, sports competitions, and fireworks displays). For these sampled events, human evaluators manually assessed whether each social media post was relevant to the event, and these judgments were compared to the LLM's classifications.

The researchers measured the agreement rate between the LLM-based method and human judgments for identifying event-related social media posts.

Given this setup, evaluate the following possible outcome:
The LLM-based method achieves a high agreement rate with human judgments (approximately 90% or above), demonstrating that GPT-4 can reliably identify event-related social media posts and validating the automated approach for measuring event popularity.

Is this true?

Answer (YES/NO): YES